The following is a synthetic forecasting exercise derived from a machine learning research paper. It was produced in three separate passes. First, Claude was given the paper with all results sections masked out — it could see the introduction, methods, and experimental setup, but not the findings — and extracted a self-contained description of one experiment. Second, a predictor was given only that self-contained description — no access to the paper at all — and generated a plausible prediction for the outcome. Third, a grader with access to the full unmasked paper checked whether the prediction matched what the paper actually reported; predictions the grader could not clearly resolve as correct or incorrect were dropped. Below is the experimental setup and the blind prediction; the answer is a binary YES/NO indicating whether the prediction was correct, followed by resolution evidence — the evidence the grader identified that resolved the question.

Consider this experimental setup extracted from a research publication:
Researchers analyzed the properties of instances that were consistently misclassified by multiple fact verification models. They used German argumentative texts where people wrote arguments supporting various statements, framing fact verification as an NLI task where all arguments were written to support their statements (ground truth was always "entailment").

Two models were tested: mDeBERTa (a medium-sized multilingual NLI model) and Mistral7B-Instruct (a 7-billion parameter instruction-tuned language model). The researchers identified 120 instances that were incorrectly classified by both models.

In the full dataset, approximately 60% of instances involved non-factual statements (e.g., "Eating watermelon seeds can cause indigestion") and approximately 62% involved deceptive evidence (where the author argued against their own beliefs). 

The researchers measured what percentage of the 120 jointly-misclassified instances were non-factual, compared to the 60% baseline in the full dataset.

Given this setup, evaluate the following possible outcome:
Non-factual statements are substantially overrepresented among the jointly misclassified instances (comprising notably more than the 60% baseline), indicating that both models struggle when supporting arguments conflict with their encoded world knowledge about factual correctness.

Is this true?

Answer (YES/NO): YES